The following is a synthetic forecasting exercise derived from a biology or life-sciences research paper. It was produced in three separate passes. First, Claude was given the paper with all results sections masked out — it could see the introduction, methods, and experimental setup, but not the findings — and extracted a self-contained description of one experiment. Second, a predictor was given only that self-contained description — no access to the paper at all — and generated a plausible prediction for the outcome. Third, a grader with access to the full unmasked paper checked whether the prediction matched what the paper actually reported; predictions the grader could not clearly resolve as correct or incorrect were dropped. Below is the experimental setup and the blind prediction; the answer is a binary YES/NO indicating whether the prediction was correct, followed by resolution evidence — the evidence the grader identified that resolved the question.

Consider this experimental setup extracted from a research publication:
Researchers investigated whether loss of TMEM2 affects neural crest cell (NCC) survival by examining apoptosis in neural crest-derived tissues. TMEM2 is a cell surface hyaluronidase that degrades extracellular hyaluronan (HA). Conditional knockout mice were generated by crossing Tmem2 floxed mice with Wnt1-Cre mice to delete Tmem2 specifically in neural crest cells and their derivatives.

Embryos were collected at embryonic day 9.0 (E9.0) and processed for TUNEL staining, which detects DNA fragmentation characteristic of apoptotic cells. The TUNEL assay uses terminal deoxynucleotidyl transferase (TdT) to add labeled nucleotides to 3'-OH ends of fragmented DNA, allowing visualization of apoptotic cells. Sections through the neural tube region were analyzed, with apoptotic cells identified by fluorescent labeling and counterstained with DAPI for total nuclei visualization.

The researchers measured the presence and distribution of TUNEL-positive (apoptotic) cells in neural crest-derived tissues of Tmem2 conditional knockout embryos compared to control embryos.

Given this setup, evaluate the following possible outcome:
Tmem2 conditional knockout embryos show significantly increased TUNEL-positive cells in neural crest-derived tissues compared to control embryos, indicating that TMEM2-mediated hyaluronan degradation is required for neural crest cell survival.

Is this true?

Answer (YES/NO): YES